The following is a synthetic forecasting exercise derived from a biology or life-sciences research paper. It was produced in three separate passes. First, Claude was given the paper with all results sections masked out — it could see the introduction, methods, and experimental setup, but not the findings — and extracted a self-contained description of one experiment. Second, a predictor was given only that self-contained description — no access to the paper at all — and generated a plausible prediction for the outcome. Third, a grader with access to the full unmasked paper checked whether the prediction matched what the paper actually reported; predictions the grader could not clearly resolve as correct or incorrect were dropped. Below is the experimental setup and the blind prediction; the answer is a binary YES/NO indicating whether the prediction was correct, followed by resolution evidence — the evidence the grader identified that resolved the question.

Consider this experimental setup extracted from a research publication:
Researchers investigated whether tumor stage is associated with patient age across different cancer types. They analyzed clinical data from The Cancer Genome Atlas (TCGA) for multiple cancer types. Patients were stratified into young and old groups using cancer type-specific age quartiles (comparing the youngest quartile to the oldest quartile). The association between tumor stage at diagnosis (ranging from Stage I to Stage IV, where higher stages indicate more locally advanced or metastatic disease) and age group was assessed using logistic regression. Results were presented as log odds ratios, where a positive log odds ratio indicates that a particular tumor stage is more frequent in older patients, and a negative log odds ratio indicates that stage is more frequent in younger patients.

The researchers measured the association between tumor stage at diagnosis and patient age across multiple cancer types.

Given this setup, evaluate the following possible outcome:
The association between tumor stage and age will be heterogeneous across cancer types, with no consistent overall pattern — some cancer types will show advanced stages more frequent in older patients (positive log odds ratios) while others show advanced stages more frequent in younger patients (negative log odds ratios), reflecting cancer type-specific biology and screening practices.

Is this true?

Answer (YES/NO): NO